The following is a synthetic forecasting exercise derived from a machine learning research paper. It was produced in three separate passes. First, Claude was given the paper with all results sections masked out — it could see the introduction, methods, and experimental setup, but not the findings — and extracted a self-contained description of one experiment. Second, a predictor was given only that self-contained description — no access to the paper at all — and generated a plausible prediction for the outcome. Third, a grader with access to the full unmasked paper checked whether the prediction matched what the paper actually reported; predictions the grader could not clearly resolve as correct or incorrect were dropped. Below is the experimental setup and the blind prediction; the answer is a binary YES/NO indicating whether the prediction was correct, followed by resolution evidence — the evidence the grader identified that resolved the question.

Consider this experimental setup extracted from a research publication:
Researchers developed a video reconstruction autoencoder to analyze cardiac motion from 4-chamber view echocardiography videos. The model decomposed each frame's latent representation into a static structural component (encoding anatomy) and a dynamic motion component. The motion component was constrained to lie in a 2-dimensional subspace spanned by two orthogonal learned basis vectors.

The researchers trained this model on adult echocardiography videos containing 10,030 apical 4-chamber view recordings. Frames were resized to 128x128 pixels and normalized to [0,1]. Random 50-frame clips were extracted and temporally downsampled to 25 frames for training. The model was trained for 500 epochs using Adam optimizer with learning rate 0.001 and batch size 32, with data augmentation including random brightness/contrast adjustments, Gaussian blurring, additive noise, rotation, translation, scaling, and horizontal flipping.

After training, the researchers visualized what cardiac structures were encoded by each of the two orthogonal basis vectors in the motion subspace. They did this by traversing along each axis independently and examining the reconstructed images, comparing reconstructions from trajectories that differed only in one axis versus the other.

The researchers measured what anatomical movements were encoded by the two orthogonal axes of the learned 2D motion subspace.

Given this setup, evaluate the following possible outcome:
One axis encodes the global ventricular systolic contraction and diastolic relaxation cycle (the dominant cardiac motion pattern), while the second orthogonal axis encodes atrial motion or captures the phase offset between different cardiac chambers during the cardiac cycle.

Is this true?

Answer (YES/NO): NO